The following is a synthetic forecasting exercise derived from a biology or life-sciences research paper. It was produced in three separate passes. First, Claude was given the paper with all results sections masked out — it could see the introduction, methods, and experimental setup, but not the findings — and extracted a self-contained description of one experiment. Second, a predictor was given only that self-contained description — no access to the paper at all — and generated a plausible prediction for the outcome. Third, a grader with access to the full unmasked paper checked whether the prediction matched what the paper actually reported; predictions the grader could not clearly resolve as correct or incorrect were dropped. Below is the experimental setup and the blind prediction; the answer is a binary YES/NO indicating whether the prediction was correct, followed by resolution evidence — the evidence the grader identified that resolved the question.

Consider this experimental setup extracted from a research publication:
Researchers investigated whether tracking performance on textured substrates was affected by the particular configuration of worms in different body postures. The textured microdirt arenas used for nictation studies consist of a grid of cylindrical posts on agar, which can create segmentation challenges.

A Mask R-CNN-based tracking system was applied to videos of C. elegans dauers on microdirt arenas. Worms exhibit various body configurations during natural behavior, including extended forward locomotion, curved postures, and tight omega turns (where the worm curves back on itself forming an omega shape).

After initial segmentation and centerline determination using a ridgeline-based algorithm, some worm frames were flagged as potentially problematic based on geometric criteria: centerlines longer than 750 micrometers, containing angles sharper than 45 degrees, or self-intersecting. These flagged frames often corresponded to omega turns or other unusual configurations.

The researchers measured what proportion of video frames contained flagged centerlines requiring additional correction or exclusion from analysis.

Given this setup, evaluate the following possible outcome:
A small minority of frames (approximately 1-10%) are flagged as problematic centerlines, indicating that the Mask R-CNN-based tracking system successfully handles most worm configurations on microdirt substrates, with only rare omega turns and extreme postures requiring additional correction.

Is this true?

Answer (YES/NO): YES